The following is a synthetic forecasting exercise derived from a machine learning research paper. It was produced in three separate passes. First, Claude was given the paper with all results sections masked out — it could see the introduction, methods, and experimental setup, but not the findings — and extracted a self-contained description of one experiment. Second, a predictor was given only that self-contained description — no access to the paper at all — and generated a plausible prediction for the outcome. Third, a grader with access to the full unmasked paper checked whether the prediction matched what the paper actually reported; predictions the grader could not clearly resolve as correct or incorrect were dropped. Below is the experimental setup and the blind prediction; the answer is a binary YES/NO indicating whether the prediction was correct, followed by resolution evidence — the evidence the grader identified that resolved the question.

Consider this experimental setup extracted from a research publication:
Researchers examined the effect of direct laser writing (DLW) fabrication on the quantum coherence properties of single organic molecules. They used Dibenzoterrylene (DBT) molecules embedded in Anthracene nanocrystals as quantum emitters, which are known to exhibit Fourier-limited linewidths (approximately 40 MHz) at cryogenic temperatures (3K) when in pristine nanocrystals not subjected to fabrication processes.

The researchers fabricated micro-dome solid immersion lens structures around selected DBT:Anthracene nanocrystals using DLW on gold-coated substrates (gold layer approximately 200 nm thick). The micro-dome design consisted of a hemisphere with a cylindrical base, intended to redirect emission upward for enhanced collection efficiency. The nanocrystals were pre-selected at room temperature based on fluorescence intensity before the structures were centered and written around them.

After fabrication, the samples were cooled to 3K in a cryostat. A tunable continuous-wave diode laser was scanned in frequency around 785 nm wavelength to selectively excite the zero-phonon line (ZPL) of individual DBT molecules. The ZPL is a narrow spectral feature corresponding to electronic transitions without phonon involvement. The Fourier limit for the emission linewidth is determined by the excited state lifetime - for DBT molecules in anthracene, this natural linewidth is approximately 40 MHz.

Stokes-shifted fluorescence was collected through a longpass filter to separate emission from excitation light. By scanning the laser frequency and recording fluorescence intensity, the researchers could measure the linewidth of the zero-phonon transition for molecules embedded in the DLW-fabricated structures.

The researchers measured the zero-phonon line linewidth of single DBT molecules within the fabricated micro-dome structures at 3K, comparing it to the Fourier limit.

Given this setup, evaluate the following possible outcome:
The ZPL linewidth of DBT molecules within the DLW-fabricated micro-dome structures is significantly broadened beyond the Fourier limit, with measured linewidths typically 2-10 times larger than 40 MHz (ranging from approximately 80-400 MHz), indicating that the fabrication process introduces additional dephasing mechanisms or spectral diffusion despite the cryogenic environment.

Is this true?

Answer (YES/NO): NO